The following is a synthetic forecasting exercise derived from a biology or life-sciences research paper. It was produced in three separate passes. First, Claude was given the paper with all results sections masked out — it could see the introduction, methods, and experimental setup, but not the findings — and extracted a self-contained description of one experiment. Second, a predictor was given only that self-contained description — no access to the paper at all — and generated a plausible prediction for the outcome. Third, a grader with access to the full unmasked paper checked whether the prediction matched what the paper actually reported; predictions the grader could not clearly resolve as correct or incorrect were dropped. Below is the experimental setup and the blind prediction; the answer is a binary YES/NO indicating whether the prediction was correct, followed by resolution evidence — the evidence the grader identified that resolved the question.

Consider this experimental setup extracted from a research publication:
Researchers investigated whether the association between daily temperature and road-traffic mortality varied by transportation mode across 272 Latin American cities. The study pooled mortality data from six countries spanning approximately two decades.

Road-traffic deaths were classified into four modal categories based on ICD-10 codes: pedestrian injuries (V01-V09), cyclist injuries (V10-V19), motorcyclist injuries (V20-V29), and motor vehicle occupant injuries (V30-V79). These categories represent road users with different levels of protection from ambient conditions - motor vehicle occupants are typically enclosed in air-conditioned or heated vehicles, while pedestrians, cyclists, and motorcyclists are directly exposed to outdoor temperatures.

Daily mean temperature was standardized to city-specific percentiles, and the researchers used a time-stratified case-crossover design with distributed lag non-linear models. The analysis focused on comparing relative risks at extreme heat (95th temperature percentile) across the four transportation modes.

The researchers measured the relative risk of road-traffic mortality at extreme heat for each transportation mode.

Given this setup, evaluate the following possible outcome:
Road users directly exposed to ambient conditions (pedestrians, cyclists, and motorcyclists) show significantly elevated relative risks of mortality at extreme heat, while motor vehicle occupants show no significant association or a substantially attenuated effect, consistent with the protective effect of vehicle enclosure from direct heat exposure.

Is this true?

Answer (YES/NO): NO